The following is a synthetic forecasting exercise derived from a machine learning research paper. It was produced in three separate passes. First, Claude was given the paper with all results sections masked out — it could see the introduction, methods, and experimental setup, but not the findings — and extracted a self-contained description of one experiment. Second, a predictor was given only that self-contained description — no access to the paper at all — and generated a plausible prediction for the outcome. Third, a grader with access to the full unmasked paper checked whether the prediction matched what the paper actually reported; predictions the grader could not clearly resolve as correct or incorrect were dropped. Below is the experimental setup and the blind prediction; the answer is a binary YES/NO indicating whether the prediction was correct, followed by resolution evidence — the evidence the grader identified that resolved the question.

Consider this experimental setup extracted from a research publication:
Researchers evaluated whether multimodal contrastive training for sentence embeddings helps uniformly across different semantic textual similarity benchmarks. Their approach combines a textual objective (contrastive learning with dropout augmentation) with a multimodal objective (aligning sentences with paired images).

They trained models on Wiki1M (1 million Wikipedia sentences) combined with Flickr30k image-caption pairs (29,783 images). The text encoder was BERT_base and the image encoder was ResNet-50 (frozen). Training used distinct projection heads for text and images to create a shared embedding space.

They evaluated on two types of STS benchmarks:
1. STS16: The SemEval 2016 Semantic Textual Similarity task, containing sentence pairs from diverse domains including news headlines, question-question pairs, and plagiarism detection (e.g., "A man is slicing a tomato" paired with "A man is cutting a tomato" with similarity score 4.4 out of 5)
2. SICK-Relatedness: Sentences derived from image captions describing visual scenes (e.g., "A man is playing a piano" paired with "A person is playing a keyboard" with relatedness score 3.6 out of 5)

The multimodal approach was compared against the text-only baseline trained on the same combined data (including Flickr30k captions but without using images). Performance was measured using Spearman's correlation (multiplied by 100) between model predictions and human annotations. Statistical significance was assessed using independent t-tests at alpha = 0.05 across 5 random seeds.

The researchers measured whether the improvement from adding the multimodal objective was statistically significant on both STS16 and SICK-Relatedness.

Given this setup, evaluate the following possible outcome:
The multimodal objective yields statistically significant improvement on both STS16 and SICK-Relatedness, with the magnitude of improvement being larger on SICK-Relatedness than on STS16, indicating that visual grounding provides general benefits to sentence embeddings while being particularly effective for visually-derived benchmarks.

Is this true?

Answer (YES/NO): NO